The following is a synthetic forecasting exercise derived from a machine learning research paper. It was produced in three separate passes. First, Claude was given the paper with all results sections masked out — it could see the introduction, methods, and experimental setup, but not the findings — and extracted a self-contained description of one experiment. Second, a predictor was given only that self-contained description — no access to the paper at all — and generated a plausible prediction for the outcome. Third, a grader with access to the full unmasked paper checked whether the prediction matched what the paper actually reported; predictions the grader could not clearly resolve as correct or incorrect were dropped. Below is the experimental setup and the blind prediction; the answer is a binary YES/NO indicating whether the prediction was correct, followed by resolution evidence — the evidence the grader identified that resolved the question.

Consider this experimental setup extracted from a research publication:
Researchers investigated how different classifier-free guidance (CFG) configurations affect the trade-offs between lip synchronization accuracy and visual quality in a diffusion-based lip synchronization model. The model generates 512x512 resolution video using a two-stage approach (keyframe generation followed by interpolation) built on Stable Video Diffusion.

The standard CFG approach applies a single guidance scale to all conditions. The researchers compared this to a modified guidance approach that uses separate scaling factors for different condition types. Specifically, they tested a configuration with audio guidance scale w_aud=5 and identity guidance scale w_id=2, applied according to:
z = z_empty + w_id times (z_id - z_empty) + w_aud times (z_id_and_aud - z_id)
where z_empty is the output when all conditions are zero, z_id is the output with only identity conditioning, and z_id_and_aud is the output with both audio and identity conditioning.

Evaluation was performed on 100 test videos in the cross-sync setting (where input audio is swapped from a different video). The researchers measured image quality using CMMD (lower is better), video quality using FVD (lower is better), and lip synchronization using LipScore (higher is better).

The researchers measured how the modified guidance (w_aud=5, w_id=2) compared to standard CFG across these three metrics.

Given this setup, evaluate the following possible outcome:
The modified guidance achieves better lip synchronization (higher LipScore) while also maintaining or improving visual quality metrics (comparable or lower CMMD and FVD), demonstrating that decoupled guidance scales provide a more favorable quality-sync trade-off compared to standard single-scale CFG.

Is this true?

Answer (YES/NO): NO